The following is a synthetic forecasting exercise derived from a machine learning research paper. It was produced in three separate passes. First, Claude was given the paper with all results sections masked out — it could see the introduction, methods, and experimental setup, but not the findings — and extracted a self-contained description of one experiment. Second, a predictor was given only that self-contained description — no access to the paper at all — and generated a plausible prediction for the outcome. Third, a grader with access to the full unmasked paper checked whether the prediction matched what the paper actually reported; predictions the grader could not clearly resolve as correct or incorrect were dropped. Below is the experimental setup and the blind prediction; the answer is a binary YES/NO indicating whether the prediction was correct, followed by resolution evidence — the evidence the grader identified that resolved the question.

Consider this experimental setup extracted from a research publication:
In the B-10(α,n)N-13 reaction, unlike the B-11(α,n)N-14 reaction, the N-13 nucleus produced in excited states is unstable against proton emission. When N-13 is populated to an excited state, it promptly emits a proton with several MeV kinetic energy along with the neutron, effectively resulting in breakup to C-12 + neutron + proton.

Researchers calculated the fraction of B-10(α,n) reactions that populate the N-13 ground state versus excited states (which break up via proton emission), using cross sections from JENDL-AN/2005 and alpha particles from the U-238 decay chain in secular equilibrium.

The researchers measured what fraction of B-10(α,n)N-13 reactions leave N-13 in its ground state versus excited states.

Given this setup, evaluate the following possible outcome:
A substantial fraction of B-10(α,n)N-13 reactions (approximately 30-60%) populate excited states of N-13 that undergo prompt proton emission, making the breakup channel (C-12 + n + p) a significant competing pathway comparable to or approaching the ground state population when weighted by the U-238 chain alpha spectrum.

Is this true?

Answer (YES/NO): NO